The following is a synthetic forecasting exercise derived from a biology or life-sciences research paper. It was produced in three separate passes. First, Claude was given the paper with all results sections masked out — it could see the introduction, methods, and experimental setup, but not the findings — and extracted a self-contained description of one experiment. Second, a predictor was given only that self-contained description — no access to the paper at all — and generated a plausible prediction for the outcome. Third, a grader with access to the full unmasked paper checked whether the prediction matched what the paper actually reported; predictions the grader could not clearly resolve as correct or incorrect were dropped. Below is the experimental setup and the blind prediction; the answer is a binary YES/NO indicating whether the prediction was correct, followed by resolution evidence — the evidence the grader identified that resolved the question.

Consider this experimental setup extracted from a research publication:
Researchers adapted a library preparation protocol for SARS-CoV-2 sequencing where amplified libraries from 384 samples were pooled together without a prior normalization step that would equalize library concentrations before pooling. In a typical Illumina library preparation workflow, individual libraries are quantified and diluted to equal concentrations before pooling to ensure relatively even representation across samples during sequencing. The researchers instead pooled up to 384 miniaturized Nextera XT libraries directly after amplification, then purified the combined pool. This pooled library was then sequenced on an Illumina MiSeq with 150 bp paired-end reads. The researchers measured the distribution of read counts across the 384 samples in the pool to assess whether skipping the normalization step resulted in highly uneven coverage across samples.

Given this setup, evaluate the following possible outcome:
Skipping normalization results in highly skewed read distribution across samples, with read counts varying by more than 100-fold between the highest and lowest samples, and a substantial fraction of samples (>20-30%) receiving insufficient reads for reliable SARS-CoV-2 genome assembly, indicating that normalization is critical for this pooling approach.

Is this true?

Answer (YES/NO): NO